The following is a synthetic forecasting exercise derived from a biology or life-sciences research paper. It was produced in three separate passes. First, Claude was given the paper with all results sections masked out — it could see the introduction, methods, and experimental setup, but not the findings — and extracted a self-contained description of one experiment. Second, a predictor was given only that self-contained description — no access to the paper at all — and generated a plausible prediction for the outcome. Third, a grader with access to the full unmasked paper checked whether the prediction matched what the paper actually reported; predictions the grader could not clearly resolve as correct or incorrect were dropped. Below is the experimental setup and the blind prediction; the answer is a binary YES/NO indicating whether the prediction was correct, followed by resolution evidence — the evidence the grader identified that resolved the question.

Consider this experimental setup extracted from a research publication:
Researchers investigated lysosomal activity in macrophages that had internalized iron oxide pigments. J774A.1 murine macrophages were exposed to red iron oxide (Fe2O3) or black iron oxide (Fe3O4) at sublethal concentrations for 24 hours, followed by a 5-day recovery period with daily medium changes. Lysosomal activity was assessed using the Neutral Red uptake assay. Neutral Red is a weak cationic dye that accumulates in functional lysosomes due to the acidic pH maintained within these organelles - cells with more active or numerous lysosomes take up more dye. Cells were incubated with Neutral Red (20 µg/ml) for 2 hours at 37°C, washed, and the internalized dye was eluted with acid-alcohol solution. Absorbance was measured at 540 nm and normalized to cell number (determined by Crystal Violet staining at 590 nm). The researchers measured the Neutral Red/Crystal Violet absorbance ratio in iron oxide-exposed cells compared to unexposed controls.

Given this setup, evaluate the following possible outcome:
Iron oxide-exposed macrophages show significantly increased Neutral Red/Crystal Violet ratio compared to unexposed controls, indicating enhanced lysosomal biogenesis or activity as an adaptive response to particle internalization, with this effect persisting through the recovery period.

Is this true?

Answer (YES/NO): NO